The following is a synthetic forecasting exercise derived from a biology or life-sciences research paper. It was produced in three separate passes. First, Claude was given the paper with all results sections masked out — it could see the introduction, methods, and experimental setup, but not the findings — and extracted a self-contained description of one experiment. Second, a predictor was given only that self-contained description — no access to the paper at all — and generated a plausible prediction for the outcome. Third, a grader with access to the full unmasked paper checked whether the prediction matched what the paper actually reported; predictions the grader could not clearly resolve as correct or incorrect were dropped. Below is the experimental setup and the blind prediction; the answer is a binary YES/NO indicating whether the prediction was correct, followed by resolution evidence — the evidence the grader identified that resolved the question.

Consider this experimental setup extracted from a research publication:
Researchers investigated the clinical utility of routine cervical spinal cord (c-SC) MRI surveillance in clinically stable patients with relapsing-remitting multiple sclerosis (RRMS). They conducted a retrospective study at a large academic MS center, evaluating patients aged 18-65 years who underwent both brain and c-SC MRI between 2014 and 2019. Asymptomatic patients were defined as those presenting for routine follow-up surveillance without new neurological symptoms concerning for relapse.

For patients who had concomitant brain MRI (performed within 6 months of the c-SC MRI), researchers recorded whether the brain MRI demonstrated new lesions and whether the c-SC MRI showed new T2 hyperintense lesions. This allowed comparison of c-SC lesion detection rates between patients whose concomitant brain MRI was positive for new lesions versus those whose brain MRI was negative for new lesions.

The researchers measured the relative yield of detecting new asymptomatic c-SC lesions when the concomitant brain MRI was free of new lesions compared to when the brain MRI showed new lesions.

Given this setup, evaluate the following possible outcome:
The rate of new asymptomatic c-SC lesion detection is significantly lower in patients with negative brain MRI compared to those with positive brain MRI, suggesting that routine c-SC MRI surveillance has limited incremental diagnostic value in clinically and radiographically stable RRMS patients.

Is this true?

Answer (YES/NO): YES